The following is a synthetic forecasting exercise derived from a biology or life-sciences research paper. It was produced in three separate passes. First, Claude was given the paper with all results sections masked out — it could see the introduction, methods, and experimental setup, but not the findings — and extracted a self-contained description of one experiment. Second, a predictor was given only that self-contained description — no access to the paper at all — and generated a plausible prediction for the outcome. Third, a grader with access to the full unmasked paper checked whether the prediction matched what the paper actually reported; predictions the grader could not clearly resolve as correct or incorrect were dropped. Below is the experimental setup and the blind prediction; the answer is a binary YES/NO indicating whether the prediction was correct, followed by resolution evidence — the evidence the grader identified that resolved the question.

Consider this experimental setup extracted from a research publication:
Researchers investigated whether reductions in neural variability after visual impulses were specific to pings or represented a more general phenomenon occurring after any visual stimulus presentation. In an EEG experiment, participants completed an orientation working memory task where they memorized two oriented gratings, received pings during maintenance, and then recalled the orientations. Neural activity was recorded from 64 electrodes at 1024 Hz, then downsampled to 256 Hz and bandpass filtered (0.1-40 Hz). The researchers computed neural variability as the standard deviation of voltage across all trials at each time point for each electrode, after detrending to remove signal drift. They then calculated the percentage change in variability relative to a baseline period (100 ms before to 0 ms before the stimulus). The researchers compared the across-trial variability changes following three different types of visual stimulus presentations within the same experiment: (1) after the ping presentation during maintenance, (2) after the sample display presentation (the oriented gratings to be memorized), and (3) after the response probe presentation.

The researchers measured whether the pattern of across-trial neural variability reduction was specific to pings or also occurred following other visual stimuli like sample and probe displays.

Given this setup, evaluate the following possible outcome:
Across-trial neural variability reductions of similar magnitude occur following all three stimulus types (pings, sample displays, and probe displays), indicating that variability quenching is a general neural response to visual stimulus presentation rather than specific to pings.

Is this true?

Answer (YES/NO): YES